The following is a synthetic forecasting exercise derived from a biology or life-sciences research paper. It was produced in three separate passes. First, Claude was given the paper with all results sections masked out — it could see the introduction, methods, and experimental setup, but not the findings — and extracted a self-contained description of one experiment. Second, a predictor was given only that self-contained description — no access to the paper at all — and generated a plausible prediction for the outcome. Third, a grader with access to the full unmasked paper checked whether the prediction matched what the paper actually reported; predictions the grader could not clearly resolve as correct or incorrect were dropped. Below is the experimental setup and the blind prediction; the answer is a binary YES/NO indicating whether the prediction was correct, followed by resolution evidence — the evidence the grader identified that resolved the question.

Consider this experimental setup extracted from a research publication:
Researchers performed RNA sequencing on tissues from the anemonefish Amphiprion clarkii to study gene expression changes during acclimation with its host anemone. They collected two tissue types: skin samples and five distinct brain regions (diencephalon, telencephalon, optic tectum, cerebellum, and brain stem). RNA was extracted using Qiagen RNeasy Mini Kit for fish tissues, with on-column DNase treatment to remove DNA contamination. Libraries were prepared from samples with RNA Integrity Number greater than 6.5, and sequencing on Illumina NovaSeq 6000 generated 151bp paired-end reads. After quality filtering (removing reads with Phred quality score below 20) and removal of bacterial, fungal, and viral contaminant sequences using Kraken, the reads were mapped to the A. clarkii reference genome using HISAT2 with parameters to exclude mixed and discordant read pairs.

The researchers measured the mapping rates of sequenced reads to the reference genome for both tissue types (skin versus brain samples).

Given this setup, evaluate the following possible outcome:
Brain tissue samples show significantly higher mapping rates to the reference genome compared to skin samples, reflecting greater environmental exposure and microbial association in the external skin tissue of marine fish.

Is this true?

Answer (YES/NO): YES